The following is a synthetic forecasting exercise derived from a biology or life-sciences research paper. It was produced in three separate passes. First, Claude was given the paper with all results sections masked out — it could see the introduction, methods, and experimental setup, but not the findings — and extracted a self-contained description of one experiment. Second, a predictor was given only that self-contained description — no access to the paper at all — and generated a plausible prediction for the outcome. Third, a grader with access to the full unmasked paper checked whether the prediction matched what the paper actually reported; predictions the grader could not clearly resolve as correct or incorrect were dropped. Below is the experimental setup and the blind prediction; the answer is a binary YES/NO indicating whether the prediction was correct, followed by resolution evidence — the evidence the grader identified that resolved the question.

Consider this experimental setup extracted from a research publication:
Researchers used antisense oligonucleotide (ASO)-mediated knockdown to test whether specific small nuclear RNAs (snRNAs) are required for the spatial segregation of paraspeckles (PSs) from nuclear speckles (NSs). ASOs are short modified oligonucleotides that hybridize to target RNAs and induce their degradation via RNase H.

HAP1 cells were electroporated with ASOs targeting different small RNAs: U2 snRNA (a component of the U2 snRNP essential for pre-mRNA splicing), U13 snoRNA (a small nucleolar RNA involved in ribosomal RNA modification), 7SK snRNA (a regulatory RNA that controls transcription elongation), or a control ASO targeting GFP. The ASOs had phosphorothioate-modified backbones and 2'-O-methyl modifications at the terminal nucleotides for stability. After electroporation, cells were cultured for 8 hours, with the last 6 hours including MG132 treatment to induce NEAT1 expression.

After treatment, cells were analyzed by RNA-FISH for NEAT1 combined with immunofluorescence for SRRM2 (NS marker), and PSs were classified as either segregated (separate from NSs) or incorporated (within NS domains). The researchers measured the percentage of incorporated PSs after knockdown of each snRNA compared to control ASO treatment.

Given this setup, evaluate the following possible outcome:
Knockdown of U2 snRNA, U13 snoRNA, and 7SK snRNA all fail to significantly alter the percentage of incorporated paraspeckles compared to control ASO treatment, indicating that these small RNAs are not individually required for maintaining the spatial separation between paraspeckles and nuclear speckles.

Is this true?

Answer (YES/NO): NO